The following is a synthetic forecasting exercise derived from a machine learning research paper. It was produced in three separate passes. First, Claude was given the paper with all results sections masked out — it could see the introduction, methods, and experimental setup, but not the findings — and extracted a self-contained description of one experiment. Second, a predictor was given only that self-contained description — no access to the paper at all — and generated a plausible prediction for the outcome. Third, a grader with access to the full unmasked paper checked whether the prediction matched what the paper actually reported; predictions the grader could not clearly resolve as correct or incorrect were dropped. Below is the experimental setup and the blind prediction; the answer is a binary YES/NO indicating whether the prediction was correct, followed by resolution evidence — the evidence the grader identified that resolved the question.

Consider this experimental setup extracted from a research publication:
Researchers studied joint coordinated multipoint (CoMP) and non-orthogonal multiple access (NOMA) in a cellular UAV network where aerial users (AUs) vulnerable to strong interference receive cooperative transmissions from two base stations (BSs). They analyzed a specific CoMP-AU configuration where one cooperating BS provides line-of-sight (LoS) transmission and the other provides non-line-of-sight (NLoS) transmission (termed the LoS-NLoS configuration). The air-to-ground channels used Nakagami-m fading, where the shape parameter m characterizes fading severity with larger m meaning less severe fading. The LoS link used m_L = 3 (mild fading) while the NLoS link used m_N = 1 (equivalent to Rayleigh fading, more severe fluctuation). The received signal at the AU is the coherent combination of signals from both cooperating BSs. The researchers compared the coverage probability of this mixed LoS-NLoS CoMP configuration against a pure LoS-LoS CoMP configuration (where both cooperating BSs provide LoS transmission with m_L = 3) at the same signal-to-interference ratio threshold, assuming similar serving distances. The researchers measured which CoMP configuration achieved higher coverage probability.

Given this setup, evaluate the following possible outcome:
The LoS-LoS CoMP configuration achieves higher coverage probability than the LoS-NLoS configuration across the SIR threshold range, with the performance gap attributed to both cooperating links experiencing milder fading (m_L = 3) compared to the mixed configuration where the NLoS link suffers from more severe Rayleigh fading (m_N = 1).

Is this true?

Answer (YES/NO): YES